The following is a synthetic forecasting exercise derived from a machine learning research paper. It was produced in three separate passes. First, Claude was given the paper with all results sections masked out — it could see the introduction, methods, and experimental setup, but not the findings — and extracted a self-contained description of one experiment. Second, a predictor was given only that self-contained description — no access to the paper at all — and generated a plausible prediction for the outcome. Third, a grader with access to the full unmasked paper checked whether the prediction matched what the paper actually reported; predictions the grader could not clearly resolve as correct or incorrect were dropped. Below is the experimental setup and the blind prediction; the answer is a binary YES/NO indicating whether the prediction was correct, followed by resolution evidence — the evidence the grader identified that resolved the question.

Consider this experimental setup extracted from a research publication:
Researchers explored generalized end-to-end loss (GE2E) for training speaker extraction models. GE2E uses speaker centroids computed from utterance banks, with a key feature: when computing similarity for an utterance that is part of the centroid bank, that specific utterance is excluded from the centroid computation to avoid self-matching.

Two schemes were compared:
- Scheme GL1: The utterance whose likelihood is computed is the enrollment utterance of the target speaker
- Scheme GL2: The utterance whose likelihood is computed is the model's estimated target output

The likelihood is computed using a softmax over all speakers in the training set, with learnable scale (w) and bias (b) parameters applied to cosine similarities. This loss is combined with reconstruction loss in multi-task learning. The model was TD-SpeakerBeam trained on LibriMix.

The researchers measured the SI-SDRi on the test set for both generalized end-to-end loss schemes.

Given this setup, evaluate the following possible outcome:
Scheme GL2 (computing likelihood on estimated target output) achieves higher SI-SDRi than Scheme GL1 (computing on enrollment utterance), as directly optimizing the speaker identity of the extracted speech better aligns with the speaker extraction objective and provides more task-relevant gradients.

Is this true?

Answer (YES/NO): NO